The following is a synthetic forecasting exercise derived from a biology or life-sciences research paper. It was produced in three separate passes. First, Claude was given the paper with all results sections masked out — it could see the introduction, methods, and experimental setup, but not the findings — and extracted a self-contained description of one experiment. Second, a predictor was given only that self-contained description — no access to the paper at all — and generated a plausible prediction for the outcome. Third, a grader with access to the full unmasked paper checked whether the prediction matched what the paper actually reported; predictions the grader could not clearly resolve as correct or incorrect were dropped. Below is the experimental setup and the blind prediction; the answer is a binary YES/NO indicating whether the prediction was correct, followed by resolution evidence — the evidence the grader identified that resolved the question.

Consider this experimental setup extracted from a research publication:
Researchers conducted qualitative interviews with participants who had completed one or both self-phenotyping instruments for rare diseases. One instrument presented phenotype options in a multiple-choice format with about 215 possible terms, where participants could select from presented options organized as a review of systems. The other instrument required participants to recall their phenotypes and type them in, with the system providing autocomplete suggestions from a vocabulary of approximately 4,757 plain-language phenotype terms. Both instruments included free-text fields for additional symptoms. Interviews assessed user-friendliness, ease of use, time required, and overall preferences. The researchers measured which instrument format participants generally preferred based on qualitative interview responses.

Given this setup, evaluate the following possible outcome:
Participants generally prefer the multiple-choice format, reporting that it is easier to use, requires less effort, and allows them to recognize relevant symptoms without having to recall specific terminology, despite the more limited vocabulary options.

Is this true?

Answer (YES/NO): YES